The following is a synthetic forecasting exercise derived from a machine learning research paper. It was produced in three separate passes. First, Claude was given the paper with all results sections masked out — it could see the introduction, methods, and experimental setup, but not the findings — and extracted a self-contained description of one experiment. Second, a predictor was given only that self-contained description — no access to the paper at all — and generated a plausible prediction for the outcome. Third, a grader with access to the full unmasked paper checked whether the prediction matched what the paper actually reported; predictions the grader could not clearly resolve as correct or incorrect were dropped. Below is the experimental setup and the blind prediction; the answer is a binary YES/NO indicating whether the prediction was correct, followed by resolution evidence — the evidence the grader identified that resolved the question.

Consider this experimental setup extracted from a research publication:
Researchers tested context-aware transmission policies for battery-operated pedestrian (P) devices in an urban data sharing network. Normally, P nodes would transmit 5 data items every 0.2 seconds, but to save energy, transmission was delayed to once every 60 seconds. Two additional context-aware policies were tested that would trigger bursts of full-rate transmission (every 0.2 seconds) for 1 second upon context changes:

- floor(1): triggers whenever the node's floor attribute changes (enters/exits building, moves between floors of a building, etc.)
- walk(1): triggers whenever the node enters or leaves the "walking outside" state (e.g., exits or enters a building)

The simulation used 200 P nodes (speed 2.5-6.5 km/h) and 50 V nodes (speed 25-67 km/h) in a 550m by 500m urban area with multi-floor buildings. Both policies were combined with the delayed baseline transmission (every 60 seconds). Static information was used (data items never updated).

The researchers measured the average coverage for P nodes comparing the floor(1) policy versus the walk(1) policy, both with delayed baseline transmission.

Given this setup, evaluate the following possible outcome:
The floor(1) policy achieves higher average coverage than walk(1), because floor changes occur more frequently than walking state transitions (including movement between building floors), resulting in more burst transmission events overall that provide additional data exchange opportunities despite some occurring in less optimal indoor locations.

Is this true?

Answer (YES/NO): YES